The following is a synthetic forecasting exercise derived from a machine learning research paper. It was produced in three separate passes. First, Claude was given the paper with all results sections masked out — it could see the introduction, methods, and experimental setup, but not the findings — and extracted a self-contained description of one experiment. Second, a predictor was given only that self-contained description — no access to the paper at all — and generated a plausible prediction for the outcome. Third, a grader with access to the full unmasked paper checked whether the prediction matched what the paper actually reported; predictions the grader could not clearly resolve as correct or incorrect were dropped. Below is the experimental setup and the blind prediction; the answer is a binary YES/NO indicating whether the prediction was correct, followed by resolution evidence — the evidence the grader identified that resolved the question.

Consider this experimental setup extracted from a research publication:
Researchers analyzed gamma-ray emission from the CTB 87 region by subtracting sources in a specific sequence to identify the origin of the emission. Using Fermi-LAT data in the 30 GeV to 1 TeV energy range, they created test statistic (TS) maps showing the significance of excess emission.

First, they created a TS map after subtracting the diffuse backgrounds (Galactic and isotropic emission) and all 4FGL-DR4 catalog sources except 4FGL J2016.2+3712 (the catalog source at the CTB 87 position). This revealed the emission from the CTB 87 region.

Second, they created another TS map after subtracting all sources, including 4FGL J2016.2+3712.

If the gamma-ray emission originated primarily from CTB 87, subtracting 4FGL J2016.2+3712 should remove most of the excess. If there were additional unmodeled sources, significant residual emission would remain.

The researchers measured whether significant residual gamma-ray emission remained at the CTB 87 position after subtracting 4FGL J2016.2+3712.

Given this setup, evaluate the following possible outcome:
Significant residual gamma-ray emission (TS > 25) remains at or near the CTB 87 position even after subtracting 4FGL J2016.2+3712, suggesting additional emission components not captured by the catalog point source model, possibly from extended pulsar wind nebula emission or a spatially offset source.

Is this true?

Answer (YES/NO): NO